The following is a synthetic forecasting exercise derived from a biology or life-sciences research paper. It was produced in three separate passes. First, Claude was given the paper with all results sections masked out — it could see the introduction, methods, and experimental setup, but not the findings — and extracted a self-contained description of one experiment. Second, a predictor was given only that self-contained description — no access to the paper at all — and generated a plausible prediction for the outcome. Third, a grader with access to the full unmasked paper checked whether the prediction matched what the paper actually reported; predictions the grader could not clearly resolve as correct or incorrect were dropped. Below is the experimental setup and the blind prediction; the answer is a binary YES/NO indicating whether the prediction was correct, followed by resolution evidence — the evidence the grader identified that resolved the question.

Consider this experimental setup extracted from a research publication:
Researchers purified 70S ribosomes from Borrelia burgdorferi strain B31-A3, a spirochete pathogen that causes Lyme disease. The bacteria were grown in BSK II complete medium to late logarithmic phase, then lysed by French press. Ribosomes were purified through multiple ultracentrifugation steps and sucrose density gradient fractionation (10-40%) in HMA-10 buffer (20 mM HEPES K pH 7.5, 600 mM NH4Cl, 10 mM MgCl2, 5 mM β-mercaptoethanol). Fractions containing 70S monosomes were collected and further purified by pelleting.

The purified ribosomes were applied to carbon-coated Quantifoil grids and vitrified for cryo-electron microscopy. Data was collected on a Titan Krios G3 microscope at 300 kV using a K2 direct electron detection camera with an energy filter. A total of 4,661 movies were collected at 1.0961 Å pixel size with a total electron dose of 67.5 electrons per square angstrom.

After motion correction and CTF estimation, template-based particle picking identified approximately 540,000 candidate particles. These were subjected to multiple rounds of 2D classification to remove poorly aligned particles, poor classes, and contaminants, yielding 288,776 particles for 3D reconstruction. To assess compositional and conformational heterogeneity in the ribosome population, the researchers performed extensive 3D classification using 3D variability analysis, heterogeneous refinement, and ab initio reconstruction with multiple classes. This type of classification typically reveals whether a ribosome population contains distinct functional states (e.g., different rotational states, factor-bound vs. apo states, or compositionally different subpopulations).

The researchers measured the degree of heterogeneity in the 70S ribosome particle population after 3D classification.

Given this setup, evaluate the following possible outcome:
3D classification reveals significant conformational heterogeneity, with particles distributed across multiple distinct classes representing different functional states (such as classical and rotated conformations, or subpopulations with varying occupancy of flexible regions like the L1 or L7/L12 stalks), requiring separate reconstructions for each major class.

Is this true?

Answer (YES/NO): NO